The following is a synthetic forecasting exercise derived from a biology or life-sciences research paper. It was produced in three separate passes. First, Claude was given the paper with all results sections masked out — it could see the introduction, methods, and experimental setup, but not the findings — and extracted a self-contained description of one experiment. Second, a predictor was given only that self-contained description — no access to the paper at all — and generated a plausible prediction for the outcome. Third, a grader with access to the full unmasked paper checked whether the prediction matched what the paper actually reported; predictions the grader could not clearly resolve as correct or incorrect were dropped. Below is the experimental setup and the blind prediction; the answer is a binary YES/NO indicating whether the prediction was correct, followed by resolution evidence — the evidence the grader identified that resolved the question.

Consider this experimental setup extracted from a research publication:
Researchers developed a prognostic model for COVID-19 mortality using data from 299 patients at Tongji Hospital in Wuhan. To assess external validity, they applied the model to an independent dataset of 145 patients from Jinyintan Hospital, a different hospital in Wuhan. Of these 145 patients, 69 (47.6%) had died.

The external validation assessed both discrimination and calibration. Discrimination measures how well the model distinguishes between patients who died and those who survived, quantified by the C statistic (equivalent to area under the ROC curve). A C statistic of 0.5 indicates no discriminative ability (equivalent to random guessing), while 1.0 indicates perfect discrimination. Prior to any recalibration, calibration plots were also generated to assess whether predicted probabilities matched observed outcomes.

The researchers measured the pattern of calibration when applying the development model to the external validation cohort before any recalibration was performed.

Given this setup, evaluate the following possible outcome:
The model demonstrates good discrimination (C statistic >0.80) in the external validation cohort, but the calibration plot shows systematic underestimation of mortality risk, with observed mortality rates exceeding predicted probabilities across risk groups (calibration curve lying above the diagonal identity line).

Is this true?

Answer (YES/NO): NO